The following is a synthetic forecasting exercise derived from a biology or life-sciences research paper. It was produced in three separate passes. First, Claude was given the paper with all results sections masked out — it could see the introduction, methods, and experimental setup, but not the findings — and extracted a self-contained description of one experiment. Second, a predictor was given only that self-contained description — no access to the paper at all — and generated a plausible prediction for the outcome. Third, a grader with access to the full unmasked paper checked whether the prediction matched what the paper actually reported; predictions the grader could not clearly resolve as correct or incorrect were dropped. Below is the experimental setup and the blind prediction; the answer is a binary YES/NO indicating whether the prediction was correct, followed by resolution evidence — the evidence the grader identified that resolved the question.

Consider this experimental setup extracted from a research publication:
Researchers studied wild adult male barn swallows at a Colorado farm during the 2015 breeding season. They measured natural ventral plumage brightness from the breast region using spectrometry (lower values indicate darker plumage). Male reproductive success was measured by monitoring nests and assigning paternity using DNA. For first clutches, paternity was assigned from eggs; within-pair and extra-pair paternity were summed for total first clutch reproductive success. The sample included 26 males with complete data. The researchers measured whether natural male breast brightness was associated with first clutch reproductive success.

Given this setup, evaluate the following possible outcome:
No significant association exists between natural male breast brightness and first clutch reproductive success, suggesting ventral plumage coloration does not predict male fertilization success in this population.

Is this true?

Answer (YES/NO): YES